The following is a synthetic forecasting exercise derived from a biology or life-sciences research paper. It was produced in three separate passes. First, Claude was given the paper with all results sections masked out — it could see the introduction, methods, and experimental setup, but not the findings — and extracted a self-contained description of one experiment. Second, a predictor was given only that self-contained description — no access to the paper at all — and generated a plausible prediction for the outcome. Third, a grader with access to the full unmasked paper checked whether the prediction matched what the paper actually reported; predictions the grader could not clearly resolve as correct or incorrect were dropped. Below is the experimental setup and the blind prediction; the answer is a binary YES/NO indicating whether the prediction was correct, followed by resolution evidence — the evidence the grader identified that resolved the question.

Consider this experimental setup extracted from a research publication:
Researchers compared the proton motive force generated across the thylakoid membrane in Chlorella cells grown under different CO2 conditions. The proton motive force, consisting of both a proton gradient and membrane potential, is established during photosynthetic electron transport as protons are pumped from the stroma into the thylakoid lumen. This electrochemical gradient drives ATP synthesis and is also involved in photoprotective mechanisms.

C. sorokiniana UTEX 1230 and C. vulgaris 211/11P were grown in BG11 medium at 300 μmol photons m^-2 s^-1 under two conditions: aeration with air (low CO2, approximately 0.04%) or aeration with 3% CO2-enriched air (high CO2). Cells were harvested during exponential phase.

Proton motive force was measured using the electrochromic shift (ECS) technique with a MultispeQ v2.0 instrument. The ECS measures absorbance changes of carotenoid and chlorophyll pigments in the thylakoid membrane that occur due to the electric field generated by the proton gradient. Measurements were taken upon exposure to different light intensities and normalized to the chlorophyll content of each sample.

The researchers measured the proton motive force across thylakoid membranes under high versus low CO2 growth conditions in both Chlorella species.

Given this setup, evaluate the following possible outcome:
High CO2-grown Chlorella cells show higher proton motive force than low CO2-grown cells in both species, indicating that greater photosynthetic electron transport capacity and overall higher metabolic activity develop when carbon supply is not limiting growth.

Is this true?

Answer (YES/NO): NO